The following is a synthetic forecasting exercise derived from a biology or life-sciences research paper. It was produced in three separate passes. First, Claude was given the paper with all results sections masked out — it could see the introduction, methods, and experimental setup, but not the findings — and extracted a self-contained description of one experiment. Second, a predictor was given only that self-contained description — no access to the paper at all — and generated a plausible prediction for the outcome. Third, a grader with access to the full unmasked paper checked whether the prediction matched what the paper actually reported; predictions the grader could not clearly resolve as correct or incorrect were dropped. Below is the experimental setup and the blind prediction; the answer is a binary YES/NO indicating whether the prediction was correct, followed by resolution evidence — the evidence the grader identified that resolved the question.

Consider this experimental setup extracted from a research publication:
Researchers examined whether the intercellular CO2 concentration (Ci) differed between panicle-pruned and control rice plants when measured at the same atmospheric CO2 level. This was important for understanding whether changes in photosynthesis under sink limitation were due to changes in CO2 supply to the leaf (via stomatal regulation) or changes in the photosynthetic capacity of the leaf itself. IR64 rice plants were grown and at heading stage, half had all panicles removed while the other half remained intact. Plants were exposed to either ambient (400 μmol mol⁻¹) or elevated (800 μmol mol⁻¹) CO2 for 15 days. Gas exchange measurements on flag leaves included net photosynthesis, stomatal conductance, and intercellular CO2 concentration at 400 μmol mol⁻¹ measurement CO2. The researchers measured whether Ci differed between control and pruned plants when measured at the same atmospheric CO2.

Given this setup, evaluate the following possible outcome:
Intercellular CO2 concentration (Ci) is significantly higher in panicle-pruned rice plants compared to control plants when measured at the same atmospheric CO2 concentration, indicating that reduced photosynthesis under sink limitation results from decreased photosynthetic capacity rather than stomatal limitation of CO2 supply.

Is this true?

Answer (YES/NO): NO